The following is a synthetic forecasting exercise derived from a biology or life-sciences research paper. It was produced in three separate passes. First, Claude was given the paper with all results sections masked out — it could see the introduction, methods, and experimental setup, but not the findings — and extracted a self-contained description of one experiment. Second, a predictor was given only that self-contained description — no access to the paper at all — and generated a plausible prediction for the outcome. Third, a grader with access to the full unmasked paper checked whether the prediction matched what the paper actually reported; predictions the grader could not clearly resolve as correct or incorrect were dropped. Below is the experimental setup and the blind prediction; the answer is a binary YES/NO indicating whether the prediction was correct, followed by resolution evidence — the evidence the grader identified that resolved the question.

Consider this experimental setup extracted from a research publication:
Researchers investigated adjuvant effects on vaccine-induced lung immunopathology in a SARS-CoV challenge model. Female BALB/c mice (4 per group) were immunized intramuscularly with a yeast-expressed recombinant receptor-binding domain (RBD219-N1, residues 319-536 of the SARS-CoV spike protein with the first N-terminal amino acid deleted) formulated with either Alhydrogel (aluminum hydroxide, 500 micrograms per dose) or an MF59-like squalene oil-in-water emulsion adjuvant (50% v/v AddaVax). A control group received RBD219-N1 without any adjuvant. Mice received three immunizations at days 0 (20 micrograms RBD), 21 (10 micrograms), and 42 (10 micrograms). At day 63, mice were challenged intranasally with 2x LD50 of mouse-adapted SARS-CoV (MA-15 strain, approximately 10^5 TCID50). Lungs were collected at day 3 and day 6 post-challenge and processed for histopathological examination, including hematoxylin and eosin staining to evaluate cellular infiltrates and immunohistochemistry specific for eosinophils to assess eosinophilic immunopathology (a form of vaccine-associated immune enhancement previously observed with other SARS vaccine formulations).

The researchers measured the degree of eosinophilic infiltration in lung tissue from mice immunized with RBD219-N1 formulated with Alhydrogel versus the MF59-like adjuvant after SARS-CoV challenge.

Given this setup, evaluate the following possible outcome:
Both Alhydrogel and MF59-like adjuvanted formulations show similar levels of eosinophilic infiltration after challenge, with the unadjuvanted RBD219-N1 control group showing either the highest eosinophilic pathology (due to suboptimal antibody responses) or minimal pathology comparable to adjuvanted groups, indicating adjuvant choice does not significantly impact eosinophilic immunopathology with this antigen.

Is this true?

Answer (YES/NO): NO